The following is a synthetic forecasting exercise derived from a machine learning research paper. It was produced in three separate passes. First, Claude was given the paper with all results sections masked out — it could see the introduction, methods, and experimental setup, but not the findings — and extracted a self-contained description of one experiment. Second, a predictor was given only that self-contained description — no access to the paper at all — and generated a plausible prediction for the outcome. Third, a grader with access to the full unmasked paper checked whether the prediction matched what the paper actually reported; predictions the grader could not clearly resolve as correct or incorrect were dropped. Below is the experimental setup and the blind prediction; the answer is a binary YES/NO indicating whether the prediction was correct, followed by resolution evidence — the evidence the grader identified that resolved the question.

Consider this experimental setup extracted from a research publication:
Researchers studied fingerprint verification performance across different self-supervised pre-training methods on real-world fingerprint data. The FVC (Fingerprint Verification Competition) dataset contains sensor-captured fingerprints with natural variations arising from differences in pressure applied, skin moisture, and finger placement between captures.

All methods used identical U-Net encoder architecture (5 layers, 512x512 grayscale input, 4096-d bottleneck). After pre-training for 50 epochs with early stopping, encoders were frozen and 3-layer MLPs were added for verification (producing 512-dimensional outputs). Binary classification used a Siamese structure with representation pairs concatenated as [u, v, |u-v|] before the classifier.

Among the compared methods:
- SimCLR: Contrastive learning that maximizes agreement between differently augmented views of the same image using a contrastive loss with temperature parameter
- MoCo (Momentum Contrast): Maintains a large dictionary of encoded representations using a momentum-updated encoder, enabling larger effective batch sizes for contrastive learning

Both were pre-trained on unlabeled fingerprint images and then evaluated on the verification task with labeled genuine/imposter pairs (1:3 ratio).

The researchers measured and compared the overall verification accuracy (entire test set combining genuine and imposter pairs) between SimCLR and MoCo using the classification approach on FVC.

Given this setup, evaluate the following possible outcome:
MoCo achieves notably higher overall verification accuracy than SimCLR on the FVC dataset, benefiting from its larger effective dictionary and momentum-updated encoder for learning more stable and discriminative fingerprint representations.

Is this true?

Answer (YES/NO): NO